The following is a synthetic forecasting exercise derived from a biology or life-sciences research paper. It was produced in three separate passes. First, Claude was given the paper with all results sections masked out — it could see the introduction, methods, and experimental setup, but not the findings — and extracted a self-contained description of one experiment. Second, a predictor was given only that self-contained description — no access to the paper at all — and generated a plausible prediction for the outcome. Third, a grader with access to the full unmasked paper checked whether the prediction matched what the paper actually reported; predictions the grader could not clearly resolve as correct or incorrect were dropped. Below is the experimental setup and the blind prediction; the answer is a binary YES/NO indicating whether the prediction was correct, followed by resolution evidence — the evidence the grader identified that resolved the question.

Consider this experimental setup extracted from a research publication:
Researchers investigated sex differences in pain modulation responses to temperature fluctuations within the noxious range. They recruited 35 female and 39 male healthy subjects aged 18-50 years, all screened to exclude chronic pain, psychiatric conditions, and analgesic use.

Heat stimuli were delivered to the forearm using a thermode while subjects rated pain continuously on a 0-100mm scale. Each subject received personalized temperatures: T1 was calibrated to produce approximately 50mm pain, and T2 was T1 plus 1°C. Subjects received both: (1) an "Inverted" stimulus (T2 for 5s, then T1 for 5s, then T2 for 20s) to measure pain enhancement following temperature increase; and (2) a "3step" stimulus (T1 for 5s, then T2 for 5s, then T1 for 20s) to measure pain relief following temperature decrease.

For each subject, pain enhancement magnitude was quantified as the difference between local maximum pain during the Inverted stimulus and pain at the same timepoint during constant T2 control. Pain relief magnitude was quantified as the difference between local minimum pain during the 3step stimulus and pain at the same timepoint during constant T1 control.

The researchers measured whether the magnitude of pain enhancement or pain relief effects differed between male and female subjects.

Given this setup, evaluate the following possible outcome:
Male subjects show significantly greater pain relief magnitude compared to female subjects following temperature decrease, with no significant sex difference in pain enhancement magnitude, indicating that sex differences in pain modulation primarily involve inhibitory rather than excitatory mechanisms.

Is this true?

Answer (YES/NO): NO